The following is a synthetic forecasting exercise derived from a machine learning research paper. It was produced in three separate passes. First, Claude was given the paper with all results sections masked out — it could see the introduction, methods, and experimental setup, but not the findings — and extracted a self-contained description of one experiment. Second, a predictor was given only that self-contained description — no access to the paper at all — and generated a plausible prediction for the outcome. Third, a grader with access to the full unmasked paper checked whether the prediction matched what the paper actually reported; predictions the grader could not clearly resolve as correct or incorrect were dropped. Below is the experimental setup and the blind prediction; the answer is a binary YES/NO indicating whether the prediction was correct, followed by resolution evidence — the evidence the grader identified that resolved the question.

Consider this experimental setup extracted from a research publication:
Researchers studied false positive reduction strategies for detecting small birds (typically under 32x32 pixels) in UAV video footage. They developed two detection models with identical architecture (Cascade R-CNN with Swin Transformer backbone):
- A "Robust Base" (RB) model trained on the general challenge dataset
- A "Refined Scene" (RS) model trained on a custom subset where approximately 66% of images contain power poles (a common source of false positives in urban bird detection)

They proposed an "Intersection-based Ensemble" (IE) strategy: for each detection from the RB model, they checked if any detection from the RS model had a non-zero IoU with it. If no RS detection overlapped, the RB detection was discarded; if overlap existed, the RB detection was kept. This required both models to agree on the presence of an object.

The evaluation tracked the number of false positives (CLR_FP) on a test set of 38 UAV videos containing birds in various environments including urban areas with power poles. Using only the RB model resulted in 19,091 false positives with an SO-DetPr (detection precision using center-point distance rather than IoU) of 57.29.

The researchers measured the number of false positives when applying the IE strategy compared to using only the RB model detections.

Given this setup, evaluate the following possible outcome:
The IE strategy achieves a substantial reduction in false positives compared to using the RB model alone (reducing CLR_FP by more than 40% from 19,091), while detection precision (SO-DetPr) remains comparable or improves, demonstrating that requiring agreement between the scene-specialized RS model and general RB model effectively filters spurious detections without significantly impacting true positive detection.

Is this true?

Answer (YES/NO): YES